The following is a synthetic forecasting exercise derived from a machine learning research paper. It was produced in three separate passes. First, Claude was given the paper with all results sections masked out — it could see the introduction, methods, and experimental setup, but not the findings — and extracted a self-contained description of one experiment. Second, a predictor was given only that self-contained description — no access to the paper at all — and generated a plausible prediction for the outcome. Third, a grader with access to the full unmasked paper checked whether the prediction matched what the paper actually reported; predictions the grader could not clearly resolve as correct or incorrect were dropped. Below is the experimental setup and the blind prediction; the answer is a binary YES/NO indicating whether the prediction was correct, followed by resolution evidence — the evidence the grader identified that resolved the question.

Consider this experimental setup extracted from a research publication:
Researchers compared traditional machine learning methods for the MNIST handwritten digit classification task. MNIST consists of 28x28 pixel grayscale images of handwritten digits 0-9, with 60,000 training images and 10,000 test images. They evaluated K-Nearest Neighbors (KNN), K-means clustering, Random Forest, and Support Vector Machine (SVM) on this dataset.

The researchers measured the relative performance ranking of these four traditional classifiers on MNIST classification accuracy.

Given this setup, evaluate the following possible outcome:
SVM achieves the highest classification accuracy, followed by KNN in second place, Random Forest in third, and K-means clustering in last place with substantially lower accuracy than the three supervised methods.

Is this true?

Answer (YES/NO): NO